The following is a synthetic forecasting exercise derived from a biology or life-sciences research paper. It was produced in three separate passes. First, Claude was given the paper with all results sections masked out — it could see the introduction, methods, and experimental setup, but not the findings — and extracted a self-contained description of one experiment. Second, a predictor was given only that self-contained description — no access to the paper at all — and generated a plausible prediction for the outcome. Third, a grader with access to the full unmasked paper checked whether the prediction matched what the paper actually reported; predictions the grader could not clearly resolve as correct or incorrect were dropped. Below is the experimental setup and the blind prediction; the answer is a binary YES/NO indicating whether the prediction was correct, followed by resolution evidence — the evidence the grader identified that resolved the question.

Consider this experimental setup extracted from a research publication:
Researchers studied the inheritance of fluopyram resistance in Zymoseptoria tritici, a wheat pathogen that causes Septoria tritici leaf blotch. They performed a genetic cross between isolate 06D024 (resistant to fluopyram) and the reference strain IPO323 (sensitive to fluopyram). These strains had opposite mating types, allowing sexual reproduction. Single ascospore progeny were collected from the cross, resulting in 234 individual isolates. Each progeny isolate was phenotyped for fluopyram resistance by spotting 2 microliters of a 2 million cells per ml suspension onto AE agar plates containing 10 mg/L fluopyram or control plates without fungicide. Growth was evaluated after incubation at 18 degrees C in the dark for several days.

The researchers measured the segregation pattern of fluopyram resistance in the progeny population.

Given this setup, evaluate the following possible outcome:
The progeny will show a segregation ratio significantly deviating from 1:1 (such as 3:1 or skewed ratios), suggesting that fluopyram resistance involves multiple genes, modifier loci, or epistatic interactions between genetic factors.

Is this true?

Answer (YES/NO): NO